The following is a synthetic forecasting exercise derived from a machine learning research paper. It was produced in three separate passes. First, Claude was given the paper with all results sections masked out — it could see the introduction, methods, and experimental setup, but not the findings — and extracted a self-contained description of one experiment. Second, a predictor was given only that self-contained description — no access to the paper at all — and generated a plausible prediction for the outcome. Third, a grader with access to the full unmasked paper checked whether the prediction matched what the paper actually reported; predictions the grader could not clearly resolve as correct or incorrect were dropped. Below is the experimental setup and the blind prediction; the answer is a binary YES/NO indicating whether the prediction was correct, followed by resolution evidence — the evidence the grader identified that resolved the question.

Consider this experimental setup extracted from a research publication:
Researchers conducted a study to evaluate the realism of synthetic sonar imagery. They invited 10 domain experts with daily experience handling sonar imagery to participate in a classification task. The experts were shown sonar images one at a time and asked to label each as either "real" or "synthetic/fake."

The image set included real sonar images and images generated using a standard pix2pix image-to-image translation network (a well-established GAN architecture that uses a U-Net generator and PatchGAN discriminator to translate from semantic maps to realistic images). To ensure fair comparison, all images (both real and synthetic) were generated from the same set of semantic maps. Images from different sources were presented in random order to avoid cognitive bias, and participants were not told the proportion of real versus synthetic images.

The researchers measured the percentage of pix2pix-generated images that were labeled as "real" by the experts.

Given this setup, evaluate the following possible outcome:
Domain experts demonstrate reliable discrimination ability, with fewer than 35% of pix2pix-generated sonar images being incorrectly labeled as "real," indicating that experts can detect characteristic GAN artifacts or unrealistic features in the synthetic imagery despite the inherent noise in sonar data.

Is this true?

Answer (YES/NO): YES